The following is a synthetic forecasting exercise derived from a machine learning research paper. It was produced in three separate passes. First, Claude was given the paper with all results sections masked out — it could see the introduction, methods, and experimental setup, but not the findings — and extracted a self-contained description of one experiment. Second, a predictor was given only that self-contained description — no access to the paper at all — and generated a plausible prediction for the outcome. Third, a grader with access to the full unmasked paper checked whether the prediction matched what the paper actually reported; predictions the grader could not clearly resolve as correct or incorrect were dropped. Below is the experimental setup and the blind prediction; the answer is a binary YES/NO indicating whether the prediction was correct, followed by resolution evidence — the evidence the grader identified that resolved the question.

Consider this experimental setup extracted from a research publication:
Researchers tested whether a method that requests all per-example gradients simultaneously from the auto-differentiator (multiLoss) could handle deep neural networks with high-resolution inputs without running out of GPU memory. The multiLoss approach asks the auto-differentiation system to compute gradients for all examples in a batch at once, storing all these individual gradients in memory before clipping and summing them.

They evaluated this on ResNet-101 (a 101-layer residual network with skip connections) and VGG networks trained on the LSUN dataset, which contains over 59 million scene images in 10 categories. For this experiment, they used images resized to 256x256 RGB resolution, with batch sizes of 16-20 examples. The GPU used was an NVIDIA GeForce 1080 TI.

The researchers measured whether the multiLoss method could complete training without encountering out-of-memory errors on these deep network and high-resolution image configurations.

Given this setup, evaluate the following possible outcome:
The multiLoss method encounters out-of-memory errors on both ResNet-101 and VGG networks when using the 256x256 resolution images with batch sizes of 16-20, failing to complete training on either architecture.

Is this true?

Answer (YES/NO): YES